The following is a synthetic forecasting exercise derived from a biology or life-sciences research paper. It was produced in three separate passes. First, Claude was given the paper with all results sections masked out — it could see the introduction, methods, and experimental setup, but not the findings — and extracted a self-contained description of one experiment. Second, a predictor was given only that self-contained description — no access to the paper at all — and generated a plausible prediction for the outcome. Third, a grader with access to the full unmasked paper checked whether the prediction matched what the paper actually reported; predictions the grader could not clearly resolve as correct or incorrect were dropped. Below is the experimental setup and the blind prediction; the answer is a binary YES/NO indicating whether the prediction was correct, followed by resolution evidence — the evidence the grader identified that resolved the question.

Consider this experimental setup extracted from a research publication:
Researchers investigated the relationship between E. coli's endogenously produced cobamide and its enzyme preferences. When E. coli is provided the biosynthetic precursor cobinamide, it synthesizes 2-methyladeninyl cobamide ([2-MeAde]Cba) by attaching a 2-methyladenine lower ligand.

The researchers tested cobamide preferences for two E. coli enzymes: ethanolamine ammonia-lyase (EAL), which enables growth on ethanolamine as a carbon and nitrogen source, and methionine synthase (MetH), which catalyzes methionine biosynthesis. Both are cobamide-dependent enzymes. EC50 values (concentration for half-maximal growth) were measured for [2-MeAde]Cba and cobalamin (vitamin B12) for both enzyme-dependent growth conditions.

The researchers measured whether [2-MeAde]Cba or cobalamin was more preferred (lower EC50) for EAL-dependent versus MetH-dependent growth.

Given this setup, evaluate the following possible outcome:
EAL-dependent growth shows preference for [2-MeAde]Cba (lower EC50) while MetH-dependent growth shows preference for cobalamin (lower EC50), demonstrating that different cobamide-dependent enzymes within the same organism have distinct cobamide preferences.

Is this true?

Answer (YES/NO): YES